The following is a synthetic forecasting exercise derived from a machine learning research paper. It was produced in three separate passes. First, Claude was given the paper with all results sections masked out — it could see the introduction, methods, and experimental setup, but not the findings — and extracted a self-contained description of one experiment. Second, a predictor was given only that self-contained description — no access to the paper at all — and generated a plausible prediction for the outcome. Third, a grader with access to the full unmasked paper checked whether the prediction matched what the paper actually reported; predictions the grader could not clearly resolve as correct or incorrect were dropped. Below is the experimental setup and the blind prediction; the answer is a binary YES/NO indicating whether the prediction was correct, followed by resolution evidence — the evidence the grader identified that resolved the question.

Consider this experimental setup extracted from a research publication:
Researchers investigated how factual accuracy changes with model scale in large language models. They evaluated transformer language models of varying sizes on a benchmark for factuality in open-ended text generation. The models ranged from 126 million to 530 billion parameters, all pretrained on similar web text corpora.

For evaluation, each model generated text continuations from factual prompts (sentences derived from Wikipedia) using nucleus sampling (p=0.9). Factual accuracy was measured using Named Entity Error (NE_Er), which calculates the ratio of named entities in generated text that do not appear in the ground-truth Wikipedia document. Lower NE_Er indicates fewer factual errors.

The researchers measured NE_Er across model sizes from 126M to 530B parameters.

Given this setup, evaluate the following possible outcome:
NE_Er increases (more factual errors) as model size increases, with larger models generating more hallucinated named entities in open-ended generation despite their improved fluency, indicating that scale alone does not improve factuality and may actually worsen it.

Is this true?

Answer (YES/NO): NO